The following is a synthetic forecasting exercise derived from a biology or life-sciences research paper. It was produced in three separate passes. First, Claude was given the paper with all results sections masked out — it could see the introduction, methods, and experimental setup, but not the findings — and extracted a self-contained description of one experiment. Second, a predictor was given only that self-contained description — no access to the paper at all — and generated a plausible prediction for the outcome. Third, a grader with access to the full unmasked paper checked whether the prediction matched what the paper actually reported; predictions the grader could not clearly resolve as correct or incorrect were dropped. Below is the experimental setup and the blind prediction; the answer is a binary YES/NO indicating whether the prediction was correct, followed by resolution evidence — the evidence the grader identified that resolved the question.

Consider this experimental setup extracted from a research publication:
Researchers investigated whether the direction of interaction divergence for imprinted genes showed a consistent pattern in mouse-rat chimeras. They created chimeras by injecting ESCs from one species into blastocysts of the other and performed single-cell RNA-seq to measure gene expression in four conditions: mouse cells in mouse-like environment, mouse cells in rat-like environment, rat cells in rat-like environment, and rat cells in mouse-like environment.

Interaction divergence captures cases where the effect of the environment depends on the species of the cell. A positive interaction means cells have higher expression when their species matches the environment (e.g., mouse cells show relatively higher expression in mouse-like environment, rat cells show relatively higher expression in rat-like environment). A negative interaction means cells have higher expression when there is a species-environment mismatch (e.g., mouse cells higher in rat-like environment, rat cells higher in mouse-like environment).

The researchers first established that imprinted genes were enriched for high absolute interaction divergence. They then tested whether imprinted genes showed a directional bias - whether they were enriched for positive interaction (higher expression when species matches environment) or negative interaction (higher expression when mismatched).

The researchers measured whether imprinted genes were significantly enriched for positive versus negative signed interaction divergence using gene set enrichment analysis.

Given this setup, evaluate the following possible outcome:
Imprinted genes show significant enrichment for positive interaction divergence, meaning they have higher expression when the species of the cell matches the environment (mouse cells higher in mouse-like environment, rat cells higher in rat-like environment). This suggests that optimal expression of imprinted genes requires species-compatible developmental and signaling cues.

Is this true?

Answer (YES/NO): NO